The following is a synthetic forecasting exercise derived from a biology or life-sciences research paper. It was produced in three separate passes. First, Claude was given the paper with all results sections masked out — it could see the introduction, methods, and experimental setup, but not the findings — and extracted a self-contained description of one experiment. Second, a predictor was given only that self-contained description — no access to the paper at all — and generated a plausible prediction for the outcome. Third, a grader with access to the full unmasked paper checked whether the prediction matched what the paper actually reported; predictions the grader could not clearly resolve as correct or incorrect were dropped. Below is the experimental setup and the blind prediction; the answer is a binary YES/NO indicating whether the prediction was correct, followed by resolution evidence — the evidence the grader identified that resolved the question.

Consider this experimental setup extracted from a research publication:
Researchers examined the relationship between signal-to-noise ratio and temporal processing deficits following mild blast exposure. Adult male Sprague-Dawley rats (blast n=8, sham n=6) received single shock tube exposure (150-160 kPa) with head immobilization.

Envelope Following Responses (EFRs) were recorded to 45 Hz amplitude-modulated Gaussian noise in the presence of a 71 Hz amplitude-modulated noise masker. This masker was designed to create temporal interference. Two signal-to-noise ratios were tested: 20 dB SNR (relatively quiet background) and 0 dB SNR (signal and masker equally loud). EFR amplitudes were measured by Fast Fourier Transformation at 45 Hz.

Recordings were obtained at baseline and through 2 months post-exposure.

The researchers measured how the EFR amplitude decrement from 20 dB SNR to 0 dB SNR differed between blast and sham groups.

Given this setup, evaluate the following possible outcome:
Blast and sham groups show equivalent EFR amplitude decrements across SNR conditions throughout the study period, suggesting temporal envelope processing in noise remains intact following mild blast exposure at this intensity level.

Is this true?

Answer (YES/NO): NO